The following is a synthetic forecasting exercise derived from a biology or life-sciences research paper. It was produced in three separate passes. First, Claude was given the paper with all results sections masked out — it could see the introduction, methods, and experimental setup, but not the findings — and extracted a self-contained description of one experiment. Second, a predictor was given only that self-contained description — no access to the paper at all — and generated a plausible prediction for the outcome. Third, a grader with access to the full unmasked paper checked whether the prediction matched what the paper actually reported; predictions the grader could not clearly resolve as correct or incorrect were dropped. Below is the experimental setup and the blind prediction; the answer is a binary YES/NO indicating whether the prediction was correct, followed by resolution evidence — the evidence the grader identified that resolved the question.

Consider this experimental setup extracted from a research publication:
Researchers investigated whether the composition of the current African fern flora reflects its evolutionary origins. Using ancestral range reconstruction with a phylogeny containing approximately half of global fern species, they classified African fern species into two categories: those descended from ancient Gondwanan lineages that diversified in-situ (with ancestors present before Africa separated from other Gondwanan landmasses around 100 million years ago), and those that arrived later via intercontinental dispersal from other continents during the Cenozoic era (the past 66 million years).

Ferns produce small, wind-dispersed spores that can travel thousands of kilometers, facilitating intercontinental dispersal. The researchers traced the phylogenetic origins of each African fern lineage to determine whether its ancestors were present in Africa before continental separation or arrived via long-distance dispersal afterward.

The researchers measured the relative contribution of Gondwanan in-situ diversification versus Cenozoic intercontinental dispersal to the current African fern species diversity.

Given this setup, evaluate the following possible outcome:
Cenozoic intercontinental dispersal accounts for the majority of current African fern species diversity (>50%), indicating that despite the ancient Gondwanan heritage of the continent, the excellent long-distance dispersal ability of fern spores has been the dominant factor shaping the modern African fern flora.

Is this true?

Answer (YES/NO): YES